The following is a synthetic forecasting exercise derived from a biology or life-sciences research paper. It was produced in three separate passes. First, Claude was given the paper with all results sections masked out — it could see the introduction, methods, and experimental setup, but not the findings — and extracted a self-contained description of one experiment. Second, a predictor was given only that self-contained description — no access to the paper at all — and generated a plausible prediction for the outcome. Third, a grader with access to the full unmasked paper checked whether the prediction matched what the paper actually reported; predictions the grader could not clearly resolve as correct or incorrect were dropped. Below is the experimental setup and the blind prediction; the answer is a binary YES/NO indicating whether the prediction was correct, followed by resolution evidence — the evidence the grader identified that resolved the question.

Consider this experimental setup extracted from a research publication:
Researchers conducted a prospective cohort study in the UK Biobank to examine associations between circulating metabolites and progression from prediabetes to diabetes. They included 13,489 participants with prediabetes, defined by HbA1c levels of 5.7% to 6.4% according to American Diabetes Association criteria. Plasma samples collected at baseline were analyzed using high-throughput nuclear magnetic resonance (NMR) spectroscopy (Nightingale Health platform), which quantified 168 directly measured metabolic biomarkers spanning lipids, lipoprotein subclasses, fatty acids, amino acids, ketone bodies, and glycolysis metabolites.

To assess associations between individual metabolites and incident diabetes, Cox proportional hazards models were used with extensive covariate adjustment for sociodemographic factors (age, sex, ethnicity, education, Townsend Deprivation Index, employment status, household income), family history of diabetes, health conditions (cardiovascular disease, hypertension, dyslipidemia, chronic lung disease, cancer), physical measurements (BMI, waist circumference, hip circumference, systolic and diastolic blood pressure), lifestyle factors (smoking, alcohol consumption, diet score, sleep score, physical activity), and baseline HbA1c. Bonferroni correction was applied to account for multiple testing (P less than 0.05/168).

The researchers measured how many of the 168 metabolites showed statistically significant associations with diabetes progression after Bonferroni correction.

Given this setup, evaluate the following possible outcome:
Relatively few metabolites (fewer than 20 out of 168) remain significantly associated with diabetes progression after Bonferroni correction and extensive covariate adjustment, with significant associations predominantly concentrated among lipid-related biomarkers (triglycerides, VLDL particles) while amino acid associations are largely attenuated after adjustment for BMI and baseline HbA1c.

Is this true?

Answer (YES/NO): NO